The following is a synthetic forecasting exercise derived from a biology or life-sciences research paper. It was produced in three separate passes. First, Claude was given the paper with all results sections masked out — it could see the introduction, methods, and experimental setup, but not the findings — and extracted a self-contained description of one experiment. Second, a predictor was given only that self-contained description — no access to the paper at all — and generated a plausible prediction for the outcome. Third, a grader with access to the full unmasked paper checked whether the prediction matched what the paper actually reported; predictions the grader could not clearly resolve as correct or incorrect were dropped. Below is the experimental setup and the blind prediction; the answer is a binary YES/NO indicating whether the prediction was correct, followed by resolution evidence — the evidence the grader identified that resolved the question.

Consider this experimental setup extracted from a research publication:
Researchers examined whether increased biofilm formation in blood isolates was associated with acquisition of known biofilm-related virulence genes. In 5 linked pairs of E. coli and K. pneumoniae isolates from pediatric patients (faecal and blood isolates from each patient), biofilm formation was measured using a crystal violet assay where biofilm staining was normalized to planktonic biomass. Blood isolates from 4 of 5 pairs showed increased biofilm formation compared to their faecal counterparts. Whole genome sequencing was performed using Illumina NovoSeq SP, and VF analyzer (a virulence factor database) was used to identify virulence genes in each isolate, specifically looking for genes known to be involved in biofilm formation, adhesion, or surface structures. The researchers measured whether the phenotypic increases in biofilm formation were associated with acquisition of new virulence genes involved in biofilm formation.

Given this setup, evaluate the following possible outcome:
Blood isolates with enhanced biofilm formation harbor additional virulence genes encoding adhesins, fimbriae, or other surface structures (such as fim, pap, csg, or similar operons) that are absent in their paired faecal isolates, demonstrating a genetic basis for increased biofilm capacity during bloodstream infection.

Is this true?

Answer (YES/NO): NO